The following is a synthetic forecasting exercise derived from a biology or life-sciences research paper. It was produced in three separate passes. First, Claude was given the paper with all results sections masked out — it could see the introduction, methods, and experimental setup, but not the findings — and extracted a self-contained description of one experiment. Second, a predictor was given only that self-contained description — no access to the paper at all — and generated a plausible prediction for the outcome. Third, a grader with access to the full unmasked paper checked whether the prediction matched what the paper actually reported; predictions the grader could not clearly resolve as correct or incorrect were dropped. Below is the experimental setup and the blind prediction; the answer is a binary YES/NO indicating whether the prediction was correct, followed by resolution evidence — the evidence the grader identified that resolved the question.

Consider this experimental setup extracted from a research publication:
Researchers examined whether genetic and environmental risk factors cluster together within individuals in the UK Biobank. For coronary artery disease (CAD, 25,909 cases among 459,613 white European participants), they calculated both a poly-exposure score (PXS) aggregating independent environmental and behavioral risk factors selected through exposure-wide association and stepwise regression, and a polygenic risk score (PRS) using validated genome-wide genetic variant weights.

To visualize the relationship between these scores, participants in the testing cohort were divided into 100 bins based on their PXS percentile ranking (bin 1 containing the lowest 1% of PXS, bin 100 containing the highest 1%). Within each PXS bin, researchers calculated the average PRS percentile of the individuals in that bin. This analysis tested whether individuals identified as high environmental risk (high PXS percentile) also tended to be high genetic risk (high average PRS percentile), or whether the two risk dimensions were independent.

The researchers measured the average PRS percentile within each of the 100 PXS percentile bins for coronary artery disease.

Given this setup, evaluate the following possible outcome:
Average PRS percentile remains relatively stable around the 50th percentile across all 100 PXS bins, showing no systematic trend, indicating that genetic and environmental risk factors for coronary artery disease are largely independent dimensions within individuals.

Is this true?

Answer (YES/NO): NO